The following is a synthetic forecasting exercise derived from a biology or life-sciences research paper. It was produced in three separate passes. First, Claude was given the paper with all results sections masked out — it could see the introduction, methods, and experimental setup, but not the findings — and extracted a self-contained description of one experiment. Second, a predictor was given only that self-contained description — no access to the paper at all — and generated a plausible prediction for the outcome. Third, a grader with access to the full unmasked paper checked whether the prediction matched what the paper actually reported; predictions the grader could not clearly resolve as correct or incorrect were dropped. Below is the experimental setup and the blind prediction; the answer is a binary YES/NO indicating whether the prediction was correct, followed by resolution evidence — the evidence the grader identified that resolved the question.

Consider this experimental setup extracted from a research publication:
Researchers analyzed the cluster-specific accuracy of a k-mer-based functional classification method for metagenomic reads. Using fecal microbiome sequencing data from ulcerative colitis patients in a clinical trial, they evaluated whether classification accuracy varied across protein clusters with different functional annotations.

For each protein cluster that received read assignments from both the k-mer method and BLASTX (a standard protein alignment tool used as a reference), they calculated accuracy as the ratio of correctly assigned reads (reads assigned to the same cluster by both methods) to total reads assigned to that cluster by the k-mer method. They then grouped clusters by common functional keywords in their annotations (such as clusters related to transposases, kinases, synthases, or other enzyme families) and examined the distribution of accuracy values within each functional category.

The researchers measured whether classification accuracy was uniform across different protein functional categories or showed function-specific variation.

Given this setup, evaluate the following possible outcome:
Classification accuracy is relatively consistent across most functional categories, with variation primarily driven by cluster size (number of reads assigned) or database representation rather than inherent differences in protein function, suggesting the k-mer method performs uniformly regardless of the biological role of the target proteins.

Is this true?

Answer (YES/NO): NO